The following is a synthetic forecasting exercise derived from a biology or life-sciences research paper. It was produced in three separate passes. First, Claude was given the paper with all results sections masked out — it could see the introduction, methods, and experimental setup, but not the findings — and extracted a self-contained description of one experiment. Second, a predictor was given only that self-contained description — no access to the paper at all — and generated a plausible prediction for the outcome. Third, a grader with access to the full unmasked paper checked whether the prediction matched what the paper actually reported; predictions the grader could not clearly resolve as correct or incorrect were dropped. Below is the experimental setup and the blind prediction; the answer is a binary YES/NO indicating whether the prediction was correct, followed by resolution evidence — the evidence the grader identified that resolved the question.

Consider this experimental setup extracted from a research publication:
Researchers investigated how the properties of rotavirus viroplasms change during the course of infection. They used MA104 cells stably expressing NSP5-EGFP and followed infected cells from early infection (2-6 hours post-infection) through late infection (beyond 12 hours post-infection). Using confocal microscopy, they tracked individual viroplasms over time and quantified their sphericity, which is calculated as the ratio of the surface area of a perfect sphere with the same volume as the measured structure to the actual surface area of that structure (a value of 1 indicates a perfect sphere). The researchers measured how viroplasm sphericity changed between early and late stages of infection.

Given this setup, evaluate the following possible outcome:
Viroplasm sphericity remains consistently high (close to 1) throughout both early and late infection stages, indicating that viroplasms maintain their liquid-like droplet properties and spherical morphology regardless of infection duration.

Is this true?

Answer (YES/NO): NO